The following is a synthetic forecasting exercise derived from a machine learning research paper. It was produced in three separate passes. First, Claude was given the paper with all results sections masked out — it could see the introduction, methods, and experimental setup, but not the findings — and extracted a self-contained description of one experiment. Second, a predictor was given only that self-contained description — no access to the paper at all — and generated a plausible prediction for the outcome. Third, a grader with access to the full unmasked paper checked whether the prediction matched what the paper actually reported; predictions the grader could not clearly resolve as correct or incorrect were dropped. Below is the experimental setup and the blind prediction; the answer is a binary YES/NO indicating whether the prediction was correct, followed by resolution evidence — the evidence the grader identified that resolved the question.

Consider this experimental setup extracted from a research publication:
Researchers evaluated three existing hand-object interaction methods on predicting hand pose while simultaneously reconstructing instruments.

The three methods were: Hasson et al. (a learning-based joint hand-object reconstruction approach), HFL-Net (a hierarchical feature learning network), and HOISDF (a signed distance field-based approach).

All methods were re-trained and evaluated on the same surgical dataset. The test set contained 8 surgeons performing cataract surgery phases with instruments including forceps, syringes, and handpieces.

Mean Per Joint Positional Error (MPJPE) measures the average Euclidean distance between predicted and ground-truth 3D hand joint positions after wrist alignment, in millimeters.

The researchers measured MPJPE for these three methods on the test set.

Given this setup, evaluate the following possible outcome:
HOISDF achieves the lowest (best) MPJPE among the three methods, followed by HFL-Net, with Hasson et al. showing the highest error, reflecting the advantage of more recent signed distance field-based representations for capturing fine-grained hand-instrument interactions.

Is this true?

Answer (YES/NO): YES